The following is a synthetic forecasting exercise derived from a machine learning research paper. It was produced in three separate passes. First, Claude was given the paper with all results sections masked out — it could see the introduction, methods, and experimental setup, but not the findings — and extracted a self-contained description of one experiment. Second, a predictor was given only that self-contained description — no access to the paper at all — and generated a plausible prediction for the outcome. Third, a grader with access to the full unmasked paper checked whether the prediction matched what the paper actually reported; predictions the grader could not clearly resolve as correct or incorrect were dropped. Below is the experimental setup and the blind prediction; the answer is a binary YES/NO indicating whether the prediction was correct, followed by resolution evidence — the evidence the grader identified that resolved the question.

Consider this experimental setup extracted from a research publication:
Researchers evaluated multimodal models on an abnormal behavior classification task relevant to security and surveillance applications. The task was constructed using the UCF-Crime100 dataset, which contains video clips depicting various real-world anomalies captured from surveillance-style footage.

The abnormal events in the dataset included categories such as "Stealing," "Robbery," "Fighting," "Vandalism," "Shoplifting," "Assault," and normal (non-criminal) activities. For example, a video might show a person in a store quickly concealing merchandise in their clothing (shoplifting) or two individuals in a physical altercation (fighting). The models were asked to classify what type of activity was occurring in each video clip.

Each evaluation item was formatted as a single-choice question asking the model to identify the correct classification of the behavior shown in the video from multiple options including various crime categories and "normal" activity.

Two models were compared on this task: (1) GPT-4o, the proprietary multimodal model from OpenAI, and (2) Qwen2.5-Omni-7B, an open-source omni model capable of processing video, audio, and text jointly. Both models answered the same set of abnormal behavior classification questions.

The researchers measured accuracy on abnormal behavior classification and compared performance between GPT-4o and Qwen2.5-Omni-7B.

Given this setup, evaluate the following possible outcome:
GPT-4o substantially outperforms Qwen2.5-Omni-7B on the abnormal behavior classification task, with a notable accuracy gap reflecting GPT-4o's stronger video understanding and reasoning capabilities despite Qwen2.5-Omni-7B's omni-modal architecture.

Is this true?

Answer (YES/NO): YES